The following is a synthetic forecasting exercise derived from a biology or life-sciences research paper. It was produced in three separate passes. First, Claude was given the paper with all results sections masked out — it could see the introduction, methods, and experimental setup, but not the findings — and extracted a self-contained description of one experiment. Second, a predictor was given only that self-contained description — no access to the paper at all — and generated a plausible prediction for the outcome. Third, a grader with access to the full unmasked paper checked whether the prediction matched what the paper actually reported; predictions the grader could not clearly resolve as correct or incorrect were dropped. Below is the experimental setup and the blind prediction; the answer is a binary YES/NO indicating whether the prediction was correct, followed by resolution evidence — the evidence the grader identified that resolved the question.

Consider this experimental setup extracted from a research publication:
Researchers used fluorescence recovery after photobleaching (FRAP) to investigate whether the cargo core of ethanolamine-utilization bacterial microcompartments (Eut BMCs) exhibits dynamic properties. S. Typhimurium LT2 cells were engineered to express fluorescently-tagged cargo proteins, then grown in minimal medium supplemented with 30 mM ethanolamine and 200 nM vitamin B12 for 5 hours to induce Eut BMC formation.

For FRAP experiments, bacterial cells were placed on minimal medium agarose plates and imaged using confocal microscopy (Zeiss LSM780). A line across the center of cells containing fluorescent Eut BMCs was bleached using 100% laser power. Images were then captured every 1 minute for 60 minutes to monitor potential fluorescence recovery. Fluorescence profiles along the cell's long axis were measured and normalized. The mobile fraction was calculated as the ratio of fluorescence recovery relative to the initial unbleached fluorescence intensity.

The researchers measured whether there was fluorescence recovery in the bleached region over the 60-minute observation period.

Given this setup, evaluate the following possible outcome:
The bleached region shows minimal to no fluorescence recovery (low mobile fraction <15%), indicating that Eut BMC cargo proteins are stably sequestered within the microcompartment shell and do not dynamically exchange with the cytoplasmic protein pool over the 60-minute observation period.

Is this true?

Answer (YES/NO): NO